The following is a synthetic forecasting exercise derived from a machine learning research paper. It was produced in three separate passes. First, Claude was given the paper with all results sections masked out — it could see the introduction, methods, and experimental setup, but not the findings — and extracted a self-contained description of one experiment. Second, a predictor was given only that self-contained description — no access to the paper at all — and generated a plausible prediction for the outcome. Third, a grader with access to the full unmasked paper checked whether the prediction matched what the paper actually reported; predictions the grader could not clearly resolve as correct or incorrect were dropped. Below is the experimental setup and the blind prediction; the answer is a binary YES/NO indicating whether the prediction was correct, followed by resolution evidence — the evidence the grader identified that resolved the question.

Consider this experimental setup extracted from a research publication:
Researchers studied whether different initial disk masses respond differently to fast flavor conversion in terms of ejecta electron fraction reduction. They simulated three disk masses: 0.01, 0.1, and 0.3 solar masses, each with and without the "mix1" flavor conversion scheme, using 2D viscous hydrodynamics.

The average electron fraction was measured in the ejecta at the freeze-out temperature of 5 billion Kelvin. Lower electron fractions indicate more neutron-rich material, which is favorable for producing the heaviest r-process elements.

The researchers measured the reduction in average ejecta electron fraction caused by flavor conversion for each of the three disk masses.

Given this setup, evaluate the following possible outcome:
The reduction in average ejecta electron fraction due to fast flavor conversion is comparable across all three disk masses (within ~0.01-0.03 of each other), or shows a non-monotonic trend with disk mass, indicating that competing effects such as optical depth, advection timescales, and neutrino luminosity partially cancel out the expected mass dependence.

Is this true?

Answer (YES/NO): YES